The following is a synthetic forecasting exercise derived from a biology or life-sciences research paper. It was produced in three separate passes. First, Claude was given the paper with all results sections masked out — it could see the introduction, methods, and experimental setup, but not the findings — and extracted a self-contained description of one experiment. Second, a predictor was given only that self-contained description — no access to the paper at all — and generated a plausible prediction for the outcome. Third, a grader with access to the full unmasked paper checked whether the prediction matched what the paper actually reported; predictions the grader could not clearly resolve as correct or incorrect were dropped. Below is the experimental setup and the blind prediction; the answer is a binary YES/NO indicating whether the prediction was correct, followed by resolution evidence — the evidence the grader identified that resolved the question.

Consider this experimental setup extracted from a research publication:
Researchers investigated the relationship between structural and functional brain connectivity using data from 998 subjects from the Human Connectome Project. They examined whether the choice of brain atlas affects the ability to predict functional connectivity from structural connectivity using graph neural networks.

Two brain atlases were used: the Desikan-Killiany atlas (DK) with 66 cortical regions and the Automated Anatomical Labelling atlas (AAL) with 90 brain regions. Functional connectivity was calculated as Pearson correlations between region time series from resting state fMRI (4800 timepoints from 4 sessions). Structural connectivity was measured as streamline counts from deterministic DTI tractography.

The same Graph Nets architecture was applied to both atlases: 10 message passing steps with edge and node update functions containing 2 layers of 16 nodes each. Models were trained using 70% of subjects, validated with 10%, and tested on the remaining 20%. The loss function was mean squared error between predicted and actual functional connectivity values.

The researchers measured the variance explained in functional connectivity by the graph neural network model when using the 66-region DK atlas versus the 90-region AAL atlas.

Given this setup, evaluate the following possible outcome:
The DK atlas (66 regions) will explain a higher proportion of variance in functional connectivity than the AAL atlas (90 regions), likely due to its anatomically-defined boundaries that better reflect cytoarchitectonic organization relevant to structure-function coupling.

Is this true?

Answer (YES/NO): YES